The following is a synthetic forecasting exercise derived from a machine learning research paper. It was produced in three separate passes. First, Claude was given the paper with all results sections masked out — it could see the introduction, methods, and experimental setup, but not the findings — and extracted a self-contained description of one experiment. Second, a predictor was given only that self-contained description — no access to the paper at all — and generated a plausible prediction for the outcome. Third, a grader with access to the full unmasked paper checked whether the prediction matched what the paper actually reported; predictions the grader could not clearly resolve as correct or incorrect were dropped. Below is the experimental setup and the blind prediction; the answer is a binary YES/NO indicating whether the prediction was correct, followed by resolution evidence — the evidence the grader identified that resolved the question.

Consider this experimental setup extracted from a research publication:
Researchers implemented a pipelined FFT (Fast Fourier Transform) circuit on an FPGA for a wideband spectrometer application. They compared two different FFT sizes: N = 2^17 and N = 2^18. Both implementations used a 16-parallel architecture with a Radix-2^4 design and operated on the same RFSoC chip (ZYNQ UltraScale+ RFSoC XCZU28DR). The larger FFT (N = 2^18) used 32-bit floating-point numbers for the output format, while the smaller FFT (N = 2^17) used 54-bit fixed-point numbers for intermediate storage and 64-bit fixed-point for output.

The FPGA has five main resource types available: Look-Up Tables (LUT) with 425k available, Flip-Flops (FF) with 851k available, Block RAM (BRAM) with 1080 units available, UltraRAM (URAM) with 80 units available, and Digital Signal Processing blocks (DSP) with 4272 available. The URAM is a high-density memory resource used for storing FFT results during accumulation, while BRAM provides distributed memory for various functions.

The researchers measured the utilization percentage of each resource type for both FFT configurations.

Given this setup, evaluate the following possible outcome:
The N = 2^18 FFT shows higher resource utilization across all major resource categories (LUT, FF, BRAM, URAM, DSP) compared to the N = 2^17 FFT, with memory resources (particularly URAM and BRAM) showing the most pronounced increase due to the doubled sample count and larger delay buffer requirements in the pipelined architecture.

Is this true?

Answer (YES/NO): NO